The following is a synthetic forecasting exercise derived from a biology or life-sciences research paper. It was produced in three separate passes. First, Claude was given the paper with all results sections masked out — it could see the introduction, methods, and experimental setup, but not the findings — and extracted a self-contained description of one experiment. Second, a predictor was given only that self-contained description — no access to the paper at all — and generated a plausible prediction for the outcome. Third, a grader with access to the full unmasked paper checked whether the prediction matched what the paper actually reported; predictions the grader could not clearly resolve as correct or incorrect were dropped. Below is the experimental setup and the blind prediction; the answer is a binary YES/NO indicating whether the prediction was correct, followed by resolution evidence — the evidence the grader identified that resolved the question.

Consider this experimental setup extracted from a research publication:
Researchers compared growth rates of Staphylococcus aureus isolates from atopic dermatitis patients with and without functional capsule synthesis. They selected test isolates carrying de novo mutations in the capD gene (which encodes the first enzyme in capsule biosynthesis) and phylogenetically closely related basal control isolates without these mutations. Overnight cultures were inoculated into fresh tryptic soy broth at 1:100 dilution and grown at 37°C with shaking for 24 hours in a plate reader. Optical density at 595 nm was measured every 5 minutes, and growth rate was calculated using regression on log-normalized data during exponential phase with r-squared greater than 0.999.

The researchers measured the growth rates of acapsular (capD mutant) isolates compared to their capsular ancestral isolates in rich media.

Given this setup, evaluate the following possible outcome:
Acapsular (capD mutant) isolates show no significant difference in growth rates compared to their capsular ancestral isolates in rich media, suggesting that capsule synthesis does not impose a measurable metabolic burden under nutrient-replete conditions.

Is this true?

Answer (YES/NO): NO